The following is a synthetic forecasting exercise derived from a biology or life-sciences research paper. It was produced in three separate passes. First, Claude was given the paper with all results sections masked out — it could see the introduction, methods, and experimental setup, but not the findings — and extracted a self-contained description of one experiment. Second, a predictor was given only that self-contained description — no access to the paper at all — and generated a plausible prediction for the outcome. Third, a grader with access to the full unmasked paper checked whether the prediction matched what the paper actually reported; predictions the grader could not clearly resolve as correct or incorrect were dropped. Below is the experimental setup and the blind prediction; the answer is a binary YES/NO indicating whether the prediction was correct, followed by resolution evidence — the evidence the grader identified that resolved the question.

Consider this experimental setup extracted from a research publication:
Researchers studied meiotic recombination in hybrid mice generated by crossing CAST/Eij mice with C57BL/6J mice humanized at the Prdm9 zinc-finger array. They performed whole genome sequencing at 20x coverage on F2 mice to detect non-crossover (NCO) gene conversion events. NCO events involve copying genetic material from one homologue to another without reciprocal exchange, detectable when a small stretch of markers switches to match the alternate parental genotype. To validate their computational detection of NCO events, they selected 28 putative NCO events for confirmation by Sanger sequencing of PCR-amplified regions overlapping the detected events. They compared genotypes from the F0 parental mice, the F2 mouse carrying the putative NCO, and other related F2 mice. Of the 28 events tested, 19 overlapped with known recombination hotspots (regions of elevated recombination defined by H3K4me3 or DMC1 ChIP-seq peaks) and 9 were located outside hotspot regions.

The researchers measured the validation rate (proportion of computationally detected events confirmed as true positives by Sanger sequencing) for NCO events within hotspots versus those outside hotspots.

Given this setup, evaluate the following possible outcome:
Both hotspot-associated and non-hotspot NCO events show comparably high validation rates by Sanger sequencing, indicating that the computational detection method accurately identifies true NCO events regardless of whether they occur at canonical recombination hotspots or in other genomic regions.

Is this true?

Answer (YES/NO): NO